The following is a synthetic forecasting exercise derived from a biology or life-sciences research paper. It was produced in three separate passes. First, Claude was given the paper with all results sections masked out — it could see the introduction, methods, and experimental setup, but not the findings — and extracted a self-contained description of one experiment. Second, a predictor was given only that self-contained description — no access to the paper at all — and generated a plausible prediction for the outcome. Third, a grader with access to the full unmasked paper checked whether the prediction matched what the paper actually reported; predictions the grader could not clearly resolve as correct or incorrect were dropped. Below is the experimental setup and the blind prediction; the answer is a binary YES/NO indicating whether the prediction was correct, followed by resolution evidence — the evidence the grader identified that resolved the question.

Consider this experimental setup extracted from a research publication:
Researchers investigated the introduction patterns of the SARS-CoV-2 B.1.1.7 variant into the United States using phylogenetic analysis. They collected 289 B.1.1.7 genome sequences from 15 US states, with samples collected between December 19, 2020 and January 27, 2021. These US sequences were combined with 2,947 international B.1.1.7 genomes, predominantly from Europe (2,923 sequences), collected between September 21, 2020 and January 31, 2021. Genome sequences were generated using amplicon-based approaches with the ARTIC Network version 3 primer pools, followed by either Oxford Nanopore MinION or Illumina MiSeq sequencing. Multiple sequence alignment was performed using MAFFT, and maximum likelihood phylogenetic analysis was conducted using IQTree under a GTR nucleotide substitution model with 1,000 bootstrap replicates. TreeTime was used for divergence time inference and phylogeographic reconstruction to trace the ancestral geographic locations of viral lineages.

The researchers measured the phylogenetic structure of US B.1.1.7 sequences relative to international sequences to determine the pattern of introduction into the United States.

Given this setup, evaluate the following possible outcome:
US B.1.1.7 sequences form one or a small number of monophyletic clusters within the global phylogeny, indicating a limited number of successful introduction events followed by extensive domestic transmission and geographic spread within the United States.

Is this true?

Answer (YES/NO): NO